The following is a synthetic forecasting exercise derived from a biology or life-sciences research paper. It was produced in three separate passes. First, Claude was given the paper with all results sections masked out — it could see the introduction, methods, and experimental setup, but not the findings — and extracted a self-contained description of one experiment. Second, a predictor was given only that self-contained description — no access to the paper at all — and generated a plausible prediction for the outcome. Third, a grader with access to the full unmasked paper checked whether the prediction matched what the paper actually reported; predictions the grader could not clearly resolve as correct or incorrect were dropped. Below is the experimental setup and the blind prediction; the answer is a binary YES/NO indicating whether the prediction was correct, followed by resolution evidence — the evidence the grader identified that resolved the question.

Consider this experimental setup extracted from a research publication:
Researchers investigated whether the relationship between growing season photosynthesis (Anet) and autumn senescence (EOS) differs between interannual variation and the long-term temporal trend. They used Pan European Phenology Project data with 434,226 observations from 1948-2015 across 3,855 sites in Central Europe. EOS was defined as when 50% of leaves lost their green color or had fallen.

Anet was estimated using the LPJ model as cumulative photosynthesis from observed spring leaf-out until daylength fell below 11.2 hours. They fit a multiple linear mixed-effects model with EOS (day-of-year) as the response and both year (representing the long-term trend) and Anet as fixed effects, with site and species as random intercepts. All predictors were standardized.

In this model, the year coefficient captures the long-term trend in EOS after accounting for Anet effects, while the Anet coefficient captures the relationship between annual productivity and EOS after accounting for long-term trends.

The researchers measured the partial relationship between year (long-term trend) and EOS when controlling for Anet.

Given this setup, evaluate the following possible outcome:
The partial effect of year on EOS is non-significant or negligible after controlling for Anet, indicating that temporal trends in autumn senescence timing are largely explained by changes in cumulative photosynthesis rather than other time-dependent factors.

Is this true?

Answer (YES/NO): NO